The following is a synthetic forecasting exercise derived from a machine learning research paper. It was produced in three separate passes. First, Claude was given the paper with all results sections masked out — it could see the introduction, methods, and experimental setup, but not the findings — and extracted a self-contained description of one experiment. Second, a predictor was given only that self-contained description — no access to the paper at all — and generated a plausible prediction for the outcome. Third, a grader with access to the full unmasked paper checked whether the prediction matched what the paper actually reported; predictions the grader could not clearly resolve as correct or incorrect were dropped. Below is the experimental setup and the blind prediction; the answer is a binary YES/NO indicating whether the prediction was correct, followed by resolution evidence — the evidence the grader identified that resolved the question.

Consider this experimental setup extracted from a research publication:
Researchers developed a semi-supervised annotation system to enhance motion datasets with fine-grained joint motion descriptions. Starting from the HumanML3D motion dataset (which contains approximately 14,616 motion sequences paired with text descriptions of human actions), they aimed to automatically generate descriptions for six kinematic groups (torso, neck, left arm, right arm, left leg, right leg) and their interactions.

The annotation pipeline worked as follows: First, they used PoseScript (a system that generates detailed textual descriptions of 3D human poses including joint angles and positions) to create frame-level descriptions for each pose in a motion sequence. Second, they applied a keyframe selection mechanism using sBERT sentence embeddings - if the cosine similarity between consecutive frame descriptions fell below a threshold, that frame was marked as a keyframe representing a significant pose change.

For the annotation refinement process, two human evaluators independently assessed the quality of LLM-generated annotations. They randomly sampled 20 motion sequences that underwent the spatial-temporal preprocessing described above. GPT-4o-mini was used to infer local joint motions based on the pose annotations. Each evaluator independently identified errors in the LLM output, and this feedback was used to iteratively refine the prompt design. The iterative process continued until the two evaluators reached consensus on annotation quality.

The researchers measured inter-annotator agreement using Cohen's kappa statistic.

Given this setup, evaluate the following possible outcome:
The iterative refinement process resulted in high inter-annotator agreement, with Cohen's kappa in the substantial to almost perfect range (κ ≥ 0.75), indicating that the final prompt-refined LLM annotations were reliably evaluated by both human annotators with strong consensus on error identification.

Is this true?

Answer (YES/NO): YES